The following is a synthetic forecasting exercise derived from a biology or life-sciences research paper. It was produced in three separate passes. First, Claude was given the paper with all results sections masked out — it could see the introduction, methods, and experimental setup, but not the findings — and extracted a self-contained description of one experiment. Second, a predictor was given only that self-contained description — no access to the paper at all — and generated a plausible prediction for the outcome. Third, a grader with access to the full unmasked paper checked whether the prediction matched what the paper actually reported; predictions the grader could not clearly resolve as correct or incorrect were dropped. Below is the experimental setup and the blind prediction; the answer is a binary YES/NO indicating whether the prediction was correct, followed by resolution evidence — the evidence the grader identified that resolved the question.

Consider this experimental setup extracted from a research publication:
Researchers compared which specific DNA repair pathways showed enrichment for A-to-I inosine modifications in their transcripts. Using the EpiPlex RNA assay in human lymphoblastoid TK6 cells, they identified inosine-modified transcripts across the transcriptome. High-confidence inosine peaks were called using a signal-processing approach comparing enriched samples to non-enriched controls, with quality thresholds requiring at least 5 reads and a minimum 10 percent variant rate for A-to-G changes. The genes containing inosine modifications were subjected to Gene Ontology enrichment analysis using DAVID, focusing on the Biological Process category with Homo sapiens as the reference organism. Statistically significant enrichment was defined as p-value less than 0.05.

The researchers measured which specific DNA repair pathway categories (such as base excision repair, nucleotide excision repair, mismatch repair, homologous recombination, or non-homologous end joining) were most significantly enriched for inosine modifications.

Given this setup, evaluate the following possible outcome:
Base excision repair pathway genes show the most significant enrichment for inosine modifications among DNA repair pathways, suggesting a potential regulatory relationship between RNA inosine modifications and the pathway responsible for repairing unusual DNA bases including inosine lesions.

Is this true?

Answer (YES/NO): NO